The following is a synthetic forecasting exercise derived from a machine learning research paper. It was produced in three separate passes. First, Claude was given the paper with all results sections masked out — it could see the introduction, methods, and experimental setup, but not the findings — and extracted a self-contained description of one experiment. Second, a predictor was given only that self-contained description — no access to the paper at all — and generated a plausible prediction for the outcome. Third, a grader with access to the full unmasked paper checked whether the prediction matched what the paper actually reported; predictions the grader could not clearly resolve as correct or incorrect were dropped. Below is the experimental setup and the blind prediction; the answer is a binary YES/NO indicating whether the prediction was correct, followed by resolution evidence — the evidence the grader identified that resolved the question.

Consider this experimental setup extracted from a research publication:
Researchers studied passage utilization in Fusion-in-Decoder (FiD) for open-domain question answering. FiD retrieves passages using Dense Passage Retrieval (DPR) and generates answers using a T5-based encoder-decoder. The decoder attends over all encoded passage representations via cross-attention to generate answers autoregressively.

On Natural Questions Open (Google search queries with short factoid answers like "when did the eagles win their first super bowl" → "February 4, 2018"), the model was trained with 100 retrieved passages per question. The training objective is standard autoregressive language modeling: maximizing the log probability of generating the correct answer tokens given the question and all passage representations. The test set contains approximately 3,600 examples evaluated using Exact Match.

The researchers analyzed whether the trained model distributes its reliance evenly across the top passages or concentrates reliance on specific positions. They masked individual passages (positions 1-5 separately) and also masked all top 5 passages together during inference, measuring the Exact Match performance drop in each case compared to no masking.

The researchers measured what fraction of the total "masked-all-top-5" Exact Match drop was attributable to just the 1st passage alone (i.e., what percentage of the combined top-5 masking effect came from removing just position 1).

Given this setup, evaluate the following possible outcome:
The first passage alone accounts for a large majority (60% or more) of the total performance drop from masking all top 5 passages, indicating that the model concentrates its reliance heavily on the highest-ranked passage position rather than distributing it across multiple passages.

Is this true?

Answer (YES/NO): NO